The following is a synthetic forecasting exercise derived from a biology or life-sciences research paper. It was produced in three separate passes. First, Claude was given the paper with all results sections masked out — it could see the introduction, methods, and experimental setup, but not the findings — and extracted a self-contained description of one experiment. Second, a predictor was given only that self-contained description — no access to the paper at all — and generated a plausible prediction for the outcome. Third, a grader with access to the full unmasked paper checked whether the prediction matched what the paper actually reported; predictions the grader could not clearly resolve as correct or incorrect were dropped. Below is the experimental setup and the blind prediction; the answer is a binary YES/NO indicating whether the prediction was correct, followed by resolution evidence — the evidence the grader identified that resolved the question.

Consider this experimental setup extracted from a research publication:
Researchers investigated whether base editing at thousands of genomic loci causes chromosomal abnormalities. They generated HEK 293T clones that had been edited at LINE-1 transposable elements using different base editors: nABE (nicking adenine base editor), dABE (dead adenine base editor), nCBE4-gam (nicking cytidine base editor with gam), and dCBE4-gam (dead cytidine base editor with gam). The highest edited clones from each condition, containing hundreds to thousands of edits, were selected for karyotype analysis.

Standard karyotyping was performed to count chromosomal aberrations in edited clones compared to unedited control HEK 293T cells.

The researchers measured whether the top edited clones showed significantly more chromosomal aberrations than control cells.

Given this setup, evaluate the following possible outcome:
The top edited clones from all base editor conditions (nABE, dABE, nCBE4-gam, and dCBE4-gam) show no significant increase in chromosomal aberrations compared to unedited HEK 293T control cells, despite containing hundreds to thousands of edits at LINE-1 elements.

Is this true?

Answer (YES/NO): YES